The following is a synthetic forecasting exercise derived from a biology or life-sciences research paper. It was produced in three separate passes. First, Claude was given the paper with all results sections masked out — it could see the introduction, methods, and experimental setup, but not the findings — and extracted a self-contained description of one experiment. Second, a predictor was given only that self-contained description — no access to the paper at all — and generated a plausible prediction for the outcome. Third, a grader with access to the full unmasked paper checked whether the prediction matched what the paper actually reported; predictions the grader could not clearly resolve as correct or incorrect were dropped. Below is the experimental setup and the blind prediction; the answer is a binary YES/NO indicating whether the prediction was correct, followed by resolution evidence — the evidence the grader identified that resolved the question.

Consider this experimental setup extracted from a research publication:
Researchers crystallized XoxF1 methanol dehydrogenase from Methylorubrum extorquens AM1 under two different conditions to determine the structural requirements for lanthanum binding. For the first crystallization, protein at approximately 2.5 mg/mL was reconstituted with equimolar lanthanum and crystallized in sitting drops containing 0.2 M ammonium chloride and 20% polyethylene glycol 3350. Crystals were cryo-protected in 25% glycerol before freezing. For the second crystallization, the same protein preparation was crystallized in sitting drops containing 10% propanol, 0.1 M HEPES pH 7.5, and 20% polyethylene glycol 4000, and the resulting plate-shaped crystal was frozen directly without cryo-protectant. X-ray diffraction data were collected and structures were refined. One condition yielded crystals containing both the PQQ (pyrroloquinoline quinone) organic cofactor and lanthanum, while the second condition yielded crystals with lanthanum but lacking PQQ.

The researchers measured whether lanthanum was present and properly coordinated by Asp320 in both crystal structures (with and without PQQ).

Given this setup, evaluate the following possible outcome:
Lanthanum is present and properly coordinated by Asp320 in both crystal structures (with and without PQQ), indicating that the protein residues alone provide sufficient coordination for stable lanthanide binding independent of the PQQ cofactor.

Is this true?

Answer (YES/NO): YES